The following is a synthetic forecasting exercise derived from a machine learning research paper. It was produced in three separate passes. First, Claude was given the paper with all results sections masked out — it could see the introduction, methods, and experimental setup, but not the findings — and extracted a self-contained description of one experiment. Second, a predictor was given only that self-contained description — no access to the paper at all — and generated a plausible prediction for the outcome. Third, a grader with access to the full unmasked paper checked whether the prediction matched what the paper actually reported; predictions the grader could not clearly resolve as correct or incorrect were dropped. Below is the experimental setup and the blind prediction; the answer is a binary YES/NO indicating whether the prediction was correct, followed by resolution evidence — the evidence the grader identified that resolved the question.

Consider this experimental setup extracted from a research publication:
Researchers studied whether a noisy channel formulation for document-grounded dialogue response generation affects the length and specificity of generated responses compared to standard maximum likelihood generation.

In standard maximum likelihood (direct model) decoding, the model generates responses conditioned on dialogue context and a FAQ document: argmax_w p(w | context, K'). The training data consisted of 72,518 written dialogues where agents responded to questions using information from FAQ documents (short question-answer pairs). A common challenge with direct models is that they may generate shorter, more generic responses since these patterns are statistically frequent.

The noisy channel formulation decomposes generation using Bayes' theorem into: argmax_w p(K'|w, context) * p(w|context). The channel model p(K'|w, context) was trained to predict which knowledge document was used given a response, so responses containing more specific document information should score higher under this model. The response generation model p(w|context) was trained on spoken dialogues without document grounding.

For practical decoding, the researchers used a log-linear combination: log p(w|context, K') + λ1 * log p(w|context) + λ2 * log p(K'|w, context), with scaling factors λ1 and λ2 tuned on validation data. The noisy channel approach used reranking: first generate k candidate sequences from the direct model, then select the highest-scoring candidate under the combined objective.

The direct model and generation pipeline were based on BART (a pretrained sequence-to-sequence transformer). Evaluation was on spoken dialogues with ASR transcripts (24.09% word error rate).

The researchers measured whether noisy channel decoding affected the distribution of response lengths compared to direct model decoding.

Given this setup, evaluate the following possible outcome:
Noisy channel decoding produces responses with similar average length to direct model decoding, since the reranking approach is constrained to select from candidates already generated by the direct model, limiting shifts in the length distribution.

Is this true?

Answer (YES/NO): NO